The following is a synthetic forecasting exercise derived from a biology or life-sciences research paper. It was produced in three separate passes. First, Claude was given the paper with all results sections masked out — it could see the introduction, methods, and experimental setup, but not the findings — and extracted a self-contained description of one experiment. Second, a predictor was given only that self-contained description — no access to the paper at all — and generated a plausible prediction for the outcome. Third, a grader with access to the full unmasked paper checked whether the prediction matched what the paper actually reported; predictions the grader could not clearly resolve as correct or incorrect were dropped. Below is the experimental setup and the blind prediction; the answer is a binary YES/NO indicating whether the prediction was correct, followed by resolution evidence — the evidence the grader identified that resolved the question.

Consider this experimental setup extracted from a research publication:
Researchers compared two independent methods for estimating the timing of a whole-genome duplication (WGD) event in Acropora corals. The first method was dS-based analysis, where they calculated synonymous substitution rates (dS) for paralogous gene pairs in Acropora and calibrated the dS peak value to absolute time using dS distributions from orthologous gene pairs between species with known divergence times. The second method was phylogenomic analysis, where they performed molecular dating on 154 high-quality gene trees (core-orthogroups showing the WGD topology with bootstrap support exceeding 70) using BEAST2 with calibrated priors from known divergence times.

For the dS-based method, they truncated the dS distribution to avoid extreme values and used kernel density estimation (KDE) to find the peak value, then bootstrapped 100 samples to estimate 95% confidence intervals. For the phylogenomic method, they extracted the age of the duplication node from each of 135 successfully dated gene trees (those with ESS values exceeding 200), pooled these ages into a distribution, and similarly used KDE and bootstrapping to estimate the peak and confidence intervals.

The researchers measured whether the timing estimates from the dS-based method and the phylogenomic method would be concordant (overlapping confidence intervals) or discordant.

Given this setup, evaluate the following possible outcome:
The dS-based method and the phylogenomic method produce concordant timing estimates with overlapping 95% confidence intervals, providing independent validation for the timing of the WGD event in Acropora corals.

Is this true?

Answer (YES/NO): YES